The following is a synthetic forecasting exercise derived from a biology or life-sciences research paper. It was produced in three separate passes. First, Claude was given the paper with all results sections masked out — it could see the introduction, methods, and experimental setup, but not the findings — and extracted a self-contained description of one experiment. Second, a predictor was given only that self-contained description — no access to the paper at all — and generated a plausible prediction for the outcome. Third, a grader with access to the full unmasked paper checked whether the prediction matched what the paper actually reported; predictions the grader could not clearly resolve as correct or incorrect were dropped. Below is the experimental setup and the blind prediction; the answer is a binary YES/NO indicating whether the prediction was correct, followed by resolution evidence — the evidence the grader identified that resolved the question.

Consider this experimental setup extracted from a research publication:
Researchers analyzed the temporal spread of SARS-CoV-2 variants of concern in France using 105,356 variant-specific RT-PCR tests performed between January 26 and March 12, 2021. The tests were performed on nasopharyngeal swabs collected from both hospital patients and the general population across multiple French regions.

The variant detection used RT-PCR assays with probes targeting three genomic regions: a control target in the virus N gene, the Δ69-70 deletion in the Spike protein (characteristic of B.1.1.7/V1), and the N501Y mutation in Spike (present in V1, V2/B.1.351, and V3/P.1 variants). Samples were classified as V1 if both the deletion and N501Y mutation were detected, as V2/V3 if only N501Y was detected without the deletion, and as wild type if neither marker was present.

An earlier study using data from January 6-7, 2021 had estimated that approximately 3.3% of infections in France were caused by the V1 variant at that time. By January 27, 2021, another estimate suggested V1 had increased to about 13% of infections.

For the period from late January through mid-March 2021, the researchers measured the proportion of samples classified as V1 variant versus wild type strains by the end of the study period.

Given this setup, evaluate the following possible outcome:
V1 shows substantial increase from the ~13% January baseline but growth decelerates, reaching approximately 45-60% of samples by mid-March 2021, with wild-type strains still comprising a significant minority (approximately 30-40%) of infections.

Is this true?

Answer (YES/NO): NO